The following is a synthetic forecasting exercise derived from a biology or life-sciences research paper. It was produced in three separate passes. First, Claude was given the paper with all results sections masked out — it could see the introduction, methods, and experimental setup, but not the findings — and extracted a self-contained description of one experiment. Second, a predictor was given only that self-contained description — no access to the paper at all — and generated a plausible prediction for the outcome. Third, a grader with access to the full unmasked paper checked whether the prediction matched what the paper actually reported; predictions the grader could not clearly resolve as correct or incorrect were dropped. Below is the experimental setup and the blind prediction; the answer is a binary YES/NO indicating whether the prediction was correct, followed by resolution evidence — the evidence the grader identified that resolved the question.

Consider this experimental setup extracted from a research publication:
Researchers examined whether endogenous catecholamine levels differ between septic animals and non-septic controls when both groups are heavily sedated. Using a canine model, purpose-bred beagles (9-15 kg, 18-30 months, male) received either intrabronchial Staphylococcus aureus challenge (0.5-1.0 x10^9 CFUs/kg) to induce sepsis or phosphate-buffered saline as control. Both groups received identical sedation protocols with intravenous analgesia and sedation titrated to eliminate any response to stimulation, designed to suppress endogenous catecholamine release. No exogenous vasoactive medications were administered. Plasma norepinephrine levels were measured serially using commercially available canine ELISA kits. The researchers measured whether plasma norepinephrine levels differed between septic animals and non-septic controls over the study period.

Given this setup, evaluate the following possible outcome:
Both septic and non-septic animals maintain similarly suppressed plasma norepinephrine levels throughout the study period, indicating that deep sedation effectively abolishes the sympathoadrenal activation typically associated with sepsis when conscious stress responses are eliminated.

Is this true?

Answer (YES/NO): YES